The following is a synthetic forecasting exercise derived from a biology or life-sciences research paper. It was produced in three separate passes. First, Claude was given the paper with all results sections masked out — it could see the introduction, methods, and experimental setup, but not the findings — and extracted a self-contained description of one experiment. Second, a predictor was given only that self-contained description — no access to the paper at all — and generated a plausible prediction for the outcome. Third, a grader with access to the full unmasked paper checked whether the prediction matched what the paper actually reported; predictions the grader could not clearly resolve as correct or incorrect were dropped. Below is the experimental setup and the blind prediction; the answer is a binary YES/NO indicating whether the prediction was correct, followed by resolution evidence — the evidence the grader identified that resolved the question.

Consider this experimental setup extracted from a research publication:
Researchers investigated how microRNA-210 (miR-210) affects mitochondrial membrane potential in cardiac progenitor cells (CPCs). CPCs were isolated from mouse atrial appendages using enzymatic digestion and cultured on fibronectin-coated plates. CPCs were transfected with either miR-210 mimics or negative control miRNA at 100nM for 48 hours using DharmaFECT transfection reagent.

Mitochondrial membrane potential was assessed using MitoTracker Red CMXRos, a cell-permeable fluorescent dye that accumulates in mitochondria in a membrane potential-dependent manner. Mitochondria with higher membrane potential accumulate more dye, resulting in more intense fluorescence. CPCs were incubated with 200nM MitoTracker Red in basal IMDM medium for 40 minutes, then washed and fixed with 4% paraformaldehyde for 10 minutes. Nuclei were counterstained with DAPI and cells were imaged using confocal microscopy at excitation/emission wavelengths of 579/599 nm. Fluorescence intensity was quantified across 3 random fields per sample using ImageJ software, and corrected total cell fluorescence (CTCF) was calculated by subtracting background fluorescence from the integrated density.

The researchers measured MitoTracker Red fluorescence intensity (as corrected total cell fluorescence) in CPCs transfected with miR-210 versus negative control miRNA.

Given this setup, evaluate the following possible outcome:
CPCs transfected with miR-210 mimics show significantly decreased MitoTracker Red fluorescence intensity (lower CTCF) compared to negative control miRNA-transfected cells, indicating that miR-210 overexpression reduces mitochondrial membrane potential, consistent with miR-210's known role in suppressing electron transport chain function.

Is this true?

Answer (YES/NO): NO